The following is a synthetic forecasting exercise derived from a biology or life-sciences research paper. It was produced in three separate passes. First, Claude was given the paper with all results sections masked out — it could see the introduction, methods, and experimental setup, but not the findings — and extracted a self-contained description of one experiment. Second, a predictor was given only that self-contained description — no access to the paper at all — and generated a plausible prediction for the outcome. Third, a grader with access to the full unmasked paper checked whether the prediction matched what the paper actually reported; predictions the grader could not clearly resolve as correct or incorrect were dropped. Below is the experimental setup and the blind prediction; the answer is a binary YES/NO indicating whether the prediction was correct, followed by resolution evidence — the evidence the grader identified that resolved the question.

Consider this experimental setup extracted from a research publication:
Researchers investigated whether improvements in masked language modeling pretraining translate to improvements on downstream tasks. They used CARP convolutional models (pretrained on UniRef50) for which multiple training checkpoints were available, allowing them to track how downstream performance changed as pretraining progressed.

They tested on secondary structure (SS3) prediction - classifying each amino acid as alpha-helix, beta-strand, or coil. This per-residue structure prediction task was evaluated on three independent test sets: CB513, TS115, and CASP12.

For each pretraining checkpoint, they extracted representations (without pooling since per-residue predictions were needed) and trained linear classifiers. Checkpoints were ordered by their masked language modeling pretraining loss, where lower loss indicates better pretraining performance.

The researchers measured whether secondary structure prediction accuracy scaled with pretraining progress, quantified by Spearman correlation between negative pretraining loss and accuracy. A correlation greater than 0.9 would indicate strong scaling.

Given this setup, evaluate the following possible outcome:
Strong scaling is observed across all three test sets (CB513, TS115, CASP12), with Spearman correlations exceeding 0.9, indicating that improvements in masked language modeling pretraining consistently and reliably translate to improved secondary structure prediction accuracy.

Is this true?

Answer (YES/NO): YES